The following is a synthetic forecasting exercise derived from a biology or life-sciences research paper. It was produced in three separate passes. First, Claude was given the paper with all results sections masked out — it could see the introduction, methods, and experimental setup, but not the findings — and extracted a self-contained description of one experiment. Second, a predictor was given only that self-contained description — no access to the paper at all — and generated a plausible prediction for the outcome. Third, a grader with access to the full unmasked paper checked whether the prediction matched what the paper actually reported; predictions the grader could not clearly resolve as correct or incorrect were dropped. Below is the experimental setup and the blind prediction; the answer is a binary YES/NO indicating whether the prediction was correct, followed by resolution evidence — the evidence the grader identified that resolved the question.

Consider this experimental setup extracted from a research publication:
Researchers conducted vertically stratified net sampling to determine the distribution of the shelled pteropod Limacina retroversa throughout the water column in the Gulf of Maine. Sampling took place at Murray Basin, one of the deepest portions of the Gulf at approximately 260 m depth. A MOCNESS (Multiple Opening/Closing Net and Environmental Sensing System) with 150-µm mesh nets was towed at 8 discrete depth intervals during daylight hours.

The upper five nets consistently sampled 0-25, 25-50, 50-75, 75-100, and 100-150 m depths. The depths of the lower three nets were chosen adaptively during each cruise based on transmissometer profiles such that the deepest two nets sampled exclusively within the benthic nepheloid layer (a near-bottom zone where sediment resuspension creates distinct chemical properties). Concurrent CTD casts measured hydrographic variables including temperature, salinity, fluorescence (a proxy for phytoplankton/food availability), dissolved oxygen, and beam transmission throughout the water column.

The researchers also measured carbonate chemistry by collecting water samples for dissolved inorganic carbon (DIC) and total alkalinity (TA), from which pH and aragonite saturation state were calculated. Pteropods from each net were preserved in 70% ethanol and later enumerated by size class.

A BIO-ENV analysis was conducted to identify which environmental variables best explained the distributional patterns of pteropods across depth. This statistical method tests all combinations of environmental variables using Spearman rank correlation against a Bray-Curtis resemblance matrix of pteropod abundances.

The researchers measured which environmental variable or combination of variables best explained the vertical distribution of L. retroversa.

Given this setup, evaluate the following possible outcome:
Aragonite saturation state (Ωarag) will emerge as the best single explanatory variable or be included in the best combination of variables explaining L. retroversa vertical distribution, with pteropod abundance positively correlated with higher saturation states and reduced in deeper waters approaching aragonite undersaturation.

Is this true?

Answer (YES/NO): NO